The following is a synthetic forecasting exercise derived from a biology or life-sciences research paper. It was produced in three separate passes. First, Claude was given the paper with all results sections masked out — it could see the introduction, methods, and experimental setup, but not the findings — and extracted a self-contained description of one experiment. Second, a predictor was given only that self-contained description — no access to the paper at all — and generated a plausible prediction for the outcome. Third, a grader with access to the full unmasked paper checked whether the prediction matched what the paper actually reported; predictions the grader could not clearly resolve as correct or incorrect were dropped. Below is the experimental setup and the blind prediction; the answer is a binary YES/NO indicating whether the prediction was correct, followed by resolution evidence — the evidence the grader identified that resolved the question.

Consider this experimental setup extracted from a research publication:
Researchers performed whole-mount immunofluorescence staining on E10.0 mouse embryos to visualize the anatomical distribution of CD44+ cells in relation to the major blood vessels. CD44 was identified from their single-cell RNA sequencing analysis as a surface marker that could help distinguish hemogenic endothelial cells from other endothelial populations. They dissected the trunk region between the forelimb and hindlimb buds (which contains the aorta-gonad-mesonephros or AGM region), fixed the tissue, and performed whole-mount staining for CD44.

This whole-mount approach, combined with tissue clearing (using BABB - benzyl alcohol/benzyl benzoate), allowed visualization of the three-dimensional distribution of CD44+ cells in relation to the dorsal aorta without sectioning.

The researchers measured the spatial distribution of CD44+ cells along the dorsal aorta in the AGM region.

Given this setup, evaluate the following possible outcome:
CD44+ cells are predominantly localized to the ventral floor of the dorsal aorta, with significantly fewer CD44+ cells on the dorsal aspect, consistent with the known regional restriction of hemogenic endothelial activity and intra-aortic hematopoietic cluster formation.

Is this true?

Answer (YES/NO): NO